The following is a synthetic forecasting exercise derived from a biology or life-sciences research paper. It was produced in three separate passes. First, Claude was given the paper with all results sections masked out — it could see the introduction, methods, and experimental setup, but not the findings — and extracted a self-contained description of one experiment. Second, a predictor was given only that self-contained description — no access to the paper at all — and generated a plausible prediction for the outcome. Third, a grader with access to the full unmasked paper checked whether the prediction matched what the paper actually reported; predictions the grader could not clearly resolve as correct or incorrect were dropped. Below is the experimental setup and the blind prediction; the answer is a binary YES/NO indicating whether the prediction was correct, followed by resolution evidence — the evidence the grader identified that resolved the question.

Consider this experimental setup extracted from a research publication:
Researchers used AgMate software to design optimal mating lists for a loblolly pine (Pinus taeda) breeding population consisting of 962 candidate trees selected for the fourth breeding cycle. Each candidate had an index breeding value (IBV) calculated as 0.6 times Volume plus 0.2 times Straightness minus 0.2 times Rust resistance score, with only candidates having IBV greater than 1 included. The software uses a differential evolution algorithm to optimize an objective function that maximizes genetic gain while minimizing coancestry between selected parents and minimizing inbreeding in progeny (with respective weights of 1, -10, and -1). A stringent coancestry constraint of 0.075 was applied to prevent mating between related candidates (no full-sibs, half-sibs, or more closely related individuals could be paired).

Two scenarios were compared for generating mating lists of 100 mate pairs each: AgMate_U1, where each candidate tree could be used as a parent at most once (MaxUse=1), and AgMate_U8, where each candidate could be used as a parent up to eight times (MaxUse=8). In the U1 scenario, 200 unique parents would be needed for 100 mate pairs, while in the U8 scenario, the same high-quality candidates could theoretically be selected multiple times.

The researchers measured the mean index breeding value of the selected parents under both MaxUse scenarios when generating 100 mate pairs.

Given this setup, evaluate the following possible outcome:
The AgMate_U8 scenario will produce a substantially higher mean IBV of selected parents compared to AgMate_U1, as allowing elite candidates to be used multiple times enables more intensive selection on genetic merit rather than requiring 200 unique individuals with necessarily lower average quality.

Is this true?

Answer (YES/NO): NO